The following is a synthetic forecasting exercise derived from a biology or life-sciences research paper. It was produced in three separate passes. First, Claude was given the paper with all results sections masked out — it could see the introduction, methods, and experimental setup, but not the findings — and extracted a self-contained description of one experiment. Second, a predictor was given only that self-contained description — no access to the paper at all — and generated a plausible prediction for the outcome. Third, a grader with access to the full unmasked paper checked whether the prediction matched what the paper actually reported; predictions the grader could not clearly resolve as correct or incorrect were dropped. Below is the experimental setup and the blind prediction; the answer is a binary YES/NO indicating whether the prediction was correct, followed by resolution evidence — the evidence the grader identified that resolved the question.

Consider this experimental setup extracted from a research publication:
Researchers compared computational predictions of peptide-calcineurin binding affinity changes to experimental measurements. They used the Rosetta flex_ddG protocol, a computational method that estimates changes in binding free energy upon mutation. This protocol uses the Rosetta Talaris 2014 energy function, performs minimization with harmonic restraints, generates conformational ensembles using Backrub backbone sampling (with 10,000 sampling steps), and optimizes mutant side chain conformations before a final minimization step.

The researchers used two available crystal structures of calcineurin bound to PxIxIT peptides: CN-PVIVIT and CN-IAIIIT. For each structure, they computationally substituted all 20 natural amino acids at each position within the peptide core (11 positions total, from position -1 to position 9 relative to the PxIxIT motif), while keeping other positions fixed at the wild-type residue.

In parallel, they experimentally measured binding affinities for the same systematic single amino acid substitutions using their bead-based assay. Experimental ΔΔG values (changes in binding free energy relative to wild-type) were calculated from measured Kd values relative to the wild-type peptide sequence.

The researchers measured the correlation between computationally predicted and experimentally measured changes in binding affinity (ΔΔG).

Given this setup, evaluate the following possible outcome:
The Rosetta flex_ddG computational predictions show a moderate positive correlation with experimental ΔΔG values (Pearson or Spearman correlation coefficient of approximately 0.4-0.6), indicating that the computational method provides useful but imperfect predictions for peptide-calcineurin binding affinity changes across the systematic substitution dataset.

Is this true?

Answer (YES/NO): NO